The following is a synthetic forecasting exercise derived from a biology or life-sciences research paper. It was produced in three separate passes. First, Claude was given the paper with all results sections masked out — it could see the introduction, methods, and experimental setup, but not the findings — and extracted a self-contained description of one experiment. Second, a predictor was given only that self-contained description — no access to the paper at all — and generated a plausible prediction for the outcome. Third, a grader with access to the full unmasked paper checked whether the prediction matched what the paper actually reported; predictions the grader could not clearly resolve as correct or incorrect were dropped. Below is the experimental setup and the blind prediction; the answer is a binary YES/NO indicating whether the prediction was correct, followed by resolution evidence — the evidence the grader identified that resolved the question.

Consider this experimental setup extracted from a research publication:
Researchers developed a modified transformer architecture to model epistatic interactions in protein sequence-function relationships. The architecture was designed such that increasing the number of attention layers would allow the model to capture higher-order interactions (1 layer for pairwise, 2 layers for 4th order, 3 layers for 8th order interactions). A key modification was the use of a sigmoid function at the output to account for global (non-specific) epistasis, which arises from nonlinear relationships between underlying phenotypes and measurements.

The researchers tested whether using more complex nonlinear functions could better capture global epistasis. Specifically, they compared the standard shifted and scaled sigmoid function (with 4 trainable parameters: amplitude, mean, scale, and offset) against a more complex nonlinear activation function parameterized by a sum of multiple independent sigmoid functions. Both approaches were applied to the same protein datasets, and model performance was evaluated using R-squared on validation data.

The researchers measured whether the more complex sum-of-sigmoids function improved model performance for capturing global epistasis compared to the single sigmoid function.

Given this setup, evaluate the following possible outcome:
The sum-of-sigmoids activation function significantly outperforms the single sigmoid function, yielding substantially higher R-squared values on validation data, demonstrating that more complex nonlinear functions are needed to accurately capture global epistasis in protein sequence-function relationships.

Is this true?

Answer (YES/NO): NO